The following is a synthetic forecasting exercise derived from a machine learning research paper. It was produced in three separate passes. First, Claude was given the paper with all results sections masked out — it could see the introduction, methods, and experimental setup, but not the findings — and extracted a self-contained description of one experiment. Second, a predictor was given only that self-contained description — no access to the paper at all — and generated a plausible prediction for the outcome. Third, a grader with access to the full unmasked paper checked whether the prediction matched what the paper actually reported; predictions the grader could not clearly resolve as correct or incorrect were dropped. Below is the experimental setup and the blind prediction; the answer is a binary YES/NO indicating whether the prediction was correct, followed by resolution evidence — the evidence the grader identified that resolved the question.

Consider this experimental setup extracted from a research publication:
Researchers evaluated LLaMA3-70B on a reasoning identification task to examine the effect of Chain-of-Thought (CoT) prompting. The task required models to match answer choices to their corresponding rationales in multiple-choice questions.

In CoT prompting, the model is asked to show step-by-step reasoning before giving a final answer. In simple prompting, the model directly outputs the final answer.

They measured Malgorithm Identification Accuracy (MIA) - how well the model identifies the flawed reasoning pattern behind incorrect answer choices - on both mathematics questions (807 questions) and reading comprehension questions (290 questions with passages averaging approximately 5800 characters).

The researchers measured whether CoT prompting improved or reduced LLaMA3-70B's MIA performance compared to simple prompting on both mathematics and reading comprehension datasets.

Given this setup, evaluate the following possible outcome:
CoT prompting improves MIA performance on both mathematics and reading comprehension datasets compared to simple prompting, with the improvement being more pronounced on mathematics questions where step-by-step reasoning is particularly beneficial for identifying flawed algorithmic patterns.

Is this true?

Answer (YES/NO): NO